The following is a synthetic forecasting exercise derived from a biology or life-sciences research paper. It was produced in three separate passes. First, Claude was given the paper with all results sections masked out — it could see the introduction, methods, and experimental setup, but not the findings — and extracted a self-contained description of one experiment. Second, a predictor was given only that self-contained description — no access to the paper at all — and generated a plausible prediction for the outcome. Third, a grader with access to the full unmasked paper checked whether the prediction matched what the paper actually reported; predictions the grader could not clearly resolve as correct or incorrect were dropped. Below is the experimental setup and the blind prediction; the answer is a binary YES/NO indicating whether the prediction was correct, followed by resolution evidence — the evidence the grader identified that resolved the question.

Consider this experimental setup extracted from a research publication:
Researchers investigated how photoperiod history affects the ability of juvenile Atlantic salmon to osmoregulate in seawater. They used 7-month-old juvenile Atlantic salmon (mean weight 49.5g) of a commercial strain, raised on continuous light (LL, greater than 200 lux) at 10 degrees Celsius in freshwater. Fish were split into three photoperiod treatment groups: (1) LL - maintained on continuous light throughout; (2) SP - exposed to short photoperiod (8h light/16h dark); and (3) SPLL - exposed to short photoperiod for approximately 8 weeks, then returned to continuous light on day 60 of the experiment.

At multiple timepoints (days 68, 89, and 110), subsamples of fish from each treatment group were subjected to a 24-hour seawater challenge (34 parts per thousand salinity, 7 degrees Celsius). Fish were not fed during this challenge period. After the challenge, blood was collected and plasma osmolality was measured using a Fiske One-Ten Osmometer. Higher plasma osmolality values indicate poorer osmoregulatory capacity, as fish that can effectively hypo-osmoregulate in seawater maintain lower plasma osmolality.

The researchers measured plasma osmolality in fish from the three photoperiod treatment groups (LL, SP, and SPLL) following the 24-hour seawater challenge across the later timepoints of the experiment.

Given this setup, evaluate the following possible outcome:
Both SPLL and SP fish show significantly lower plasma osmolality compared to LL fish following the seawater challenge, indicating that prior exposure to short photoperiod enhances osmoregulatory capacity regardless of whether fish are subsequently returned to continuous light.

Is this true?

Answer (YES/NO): NO